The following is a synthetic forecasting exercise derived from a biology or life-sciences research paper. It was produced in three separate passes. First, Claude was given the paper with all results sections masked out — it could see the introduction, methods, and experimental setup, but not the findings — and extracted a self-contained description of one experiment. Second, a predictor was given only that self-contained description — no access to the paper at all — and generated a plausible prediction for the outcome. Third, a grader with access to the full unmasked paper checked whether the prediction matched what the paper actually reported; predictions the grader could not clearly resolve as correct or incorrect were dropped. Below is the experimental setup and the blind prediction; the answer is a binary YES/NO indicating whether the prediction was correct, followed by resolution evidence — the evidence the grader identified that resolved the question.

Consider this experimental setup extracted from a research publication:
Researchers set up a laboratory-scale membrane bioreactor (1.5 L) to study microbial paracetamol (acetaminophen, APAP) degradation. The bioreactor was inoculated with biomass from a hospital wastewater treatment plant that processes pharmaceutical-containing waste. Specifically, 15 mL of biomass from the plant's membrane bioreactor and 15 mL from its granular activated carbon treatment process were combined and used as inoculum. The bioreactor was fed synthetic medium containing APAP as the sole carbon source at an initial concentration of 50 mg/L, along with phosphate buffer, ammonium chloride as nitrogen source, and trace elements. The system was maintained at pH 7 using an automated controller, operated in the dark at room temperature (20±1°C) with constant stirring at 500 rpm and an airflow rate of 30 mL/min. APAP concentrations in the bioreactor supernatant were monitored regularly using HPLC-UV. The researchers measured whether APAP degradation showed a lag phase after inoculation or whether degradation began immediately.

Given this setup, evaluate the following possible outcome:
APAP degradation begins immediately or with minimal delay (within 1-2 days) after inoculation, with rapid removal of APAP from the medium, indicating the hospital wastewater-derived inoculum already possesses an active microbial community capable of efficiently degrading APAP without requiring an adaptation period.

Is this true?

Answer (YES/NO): YES